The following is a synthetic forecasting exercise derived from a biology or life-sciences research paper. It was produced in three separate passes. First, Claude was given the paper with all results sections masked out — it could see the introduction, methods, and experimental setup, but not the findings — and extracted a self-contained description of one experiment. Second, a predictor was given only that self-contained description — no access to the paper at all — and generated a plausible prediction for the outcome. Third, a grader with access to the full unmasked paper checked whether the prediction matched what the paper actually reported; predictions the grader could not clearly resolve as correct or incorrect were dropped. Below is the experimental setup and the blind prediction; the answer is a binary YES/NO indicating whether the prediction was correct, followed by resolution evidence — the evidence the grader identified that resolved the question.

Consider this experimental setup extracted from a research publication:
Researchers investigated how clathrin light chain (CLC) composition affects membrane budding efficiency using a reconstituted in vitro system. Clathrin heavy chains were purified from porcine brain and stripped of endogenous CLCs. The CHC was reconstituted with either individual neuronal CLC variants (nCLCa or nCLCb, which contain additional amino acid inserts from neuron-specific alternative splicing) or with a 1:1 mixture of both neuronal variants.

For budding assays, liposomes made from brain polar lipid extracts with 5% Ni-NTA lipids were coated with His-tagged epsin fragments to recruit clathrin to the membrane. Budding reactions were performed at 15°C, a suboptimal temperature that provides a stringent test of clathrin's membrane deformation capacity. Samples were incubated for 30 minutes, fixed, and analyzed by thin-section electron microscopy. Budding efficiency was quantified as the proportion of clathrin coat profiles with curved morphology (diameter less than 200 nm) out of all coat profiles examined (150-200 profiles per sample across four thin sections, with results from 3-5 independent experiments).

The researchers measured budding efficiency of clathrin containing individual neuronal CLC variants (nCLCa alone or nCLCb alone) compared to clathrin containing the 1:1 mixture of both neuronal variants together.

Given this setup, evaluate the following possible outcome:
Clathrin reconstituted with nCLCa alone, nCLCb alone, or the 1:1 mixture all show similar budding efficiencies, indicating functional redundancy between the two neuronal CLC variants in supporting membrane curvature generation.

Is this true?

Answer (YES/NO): NO